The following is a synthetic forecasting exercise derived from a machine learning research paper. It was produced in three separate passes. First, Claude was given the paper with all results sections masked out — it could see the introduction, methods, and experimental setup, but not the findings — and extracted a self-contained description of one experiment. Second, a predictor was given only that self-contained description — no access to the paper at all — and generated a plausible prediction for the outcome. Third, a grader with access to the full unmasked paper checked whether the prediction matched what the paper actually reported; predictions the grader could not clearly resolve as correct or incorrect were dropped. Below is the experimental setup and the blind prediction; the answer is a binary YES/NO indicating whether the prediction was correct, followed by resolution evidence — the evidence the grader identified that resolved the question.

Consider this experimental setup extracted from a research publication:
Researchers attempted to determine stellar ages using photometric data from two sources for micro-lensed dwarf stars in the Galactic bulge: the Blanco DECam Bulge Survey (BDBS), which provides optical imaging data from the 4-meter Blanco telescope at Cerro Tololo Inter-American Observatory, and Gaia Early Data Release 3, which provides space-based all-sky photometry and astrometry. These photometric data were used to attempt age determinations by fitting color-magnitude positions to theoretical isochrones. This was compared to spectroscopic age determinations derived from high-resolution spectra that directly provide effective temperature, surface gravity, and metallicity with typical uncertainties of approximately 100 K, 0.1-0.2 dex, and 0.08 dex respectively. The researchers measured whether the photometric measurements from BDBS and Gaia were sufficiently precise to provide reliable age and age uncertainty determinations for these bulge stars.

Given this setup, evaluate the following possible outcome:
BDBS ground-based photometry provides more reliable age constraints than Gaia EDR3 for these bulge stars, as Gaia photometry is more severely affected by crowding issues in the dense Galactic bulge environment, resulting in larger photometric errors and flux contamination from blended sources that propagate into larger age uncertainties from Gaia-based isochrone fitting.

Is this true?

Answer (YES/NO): NO